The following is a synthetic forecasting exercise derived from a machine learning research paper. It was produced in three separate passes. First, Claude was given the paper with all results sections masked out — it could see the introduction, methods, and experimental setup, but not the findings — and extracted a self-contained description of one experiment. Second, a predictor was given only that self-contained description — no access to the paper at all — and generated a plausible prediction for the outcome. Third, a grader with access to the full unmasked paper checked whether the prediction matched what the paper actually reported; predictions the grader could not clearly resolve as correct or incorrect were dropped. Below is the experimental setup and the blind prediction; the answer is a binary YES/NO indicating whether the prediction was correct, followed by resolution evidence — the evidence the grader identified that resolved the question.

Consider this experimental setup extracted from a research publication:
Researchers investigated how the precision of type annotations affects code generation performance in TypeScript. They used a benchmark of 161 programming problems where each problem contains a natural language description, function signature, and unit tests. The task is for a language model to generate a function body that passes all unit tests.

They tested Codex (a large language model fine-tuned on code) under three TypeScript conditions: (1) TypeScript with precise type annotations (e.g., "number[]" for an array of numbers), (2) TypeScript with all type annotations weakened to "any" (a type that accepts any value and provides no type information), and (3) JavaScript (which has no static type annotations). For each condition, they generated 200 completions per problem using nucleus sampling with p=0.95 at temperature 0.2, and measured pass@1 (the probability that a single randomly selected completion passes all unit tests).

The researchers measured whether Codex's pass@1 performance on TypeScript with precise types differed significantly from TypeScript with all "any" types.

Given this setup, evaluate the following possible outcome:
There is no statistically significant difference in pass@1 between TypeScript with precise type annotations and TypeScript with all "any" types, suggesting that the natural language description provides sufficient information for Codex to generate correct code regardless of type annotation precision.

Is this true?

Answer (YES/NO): NO